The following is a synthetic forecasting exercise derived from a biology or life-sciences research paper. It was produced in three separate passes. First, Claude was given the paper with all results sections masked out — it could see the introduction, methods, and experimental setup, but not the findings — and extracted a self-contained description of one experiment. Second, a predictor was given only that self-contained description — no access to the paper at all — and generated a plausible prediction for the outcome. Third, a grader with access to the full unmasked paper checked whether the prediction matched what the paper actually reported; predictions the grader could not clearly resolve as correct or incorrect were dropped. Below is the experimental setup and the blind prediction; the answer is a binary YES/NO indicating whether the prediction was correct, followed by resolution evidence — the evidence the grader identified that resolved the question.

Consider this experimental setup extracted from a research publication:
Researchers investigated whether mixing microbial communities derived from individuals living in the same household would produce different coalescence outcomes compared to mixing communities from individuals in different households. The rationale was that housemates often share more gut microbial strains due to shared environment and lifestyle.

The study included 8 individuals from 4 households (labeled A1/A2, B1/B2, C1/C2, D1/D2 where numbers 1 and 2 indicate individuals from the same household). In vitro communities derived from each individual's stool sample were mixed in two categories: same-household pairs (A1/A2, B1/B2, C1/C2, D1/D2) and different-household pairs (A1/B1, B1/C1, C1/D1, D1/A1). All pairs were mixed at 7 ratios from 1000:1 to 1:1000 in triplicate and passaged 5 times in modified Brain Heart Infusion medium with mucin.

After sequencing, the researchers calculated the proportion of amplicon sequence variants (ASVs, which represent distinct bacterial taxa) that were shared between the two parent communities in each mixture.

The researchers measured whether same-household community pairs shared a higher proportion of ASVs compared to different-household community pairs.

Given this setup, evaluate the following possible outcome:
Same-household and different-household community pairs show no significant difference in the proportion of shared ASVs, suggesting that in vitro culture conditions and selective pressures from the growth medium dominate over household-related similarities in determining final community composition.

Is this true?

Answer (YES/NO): YES